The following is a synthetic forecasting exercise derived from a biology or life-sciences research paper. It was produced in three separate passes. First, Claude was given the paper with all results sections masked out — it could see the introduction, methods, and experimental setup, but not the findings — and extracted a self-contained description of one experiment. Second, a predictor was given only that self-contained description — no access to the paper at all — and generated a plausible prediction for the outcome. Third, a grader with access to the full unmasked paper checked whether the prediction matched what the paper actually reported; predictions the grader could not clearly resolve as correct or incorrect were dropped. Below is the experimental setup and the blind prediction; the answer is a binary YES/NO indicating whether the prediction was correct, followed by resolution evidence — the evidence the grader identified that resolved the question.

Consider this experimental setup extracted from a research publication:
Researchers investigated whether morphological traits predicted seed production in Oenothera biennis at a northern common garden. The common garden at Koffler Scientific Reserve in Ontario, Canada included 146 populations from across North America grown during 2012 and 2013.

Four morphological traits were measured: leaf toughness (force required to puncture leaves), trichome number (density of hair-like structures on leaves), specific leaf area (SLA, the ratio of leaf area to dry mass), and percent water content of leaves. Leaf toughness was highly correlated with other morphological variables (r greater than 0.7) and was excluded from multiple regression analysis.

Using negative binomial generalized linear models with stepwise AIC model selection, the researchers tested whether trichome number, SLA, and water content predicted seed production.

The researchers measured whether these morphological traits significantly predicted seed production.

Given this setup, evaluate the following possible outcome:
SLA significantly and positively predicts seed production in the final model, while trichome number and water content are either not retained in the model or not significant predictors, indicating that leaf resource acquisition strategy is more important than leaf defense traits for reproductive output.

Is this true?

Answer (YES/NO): NO